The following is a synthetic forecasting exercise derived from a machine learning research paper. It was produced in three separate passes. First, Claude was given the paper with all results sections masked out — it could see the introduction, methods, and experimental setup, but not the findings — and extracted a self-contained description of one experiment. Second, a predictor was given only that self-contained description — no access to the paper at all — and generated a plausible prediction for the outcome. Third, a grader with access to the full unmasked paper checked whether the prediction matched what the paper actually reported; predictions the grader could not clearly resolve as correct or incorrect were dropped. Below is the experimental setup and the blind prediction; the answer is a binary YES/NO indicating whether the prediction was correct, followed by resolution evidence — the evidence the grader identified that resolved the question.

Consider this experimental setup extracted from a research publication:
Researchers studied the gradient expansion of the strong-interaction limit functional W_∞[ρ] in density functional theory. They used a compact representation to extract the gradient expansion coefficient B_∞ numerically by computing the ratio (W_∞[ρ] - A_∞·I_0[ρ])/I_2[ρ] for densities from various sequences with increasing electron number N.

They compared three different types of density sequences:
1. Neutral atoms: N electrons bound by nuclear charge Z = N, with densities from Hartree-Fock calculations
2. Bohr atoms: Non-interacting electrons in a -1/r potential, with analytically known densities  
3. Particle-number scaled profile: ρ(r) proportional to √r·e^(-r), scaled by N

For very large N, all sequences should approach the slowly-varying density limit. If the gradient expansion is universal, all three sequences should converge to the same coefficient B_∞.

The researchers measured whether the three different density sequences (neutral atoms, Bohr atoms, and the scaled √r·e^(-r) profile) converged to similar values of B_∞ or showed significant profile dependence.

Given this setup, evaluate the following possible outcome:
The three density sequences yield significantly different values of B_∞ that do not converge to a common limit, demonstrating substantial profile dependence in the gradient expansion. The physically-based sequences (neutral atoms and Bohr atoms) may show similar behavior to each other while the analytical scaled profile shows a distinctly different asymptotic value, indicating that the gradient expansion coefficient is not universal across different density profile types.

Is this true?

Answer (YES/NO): NO